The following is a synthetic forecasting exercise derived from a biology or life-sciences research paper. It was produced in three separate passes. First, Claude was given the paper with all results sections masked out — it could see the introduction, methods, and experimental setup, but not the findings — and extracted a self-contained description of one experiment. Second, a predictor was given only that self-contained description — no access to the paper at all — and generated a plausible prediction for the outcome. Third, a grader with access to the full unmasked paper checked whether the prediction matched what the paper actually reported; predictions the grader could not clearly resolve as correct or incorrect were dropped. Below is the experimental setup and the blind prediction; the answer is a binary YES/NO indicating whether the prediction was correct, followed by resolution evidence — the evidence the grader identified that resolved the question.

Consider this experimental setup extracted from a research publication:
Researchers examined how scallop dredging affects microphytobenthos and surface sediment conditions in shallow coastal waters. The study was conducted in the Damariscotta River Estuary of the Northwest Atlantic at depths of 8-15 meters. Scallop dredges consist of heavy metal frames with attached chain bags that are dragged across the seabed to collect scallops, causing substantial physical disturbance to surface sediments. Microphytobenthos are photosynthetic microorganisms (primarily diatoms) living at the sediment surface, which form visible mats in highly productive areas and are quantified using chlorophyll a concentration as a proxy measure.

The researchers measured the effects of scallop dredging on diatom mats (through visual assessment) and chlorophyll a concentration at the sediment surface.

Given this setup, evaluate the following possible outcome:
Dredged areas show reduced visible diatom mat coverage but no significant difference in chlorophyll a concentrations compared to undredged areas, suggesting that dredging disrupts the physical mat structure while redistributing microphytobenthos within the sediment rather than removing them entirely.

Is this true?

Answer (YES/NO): NO